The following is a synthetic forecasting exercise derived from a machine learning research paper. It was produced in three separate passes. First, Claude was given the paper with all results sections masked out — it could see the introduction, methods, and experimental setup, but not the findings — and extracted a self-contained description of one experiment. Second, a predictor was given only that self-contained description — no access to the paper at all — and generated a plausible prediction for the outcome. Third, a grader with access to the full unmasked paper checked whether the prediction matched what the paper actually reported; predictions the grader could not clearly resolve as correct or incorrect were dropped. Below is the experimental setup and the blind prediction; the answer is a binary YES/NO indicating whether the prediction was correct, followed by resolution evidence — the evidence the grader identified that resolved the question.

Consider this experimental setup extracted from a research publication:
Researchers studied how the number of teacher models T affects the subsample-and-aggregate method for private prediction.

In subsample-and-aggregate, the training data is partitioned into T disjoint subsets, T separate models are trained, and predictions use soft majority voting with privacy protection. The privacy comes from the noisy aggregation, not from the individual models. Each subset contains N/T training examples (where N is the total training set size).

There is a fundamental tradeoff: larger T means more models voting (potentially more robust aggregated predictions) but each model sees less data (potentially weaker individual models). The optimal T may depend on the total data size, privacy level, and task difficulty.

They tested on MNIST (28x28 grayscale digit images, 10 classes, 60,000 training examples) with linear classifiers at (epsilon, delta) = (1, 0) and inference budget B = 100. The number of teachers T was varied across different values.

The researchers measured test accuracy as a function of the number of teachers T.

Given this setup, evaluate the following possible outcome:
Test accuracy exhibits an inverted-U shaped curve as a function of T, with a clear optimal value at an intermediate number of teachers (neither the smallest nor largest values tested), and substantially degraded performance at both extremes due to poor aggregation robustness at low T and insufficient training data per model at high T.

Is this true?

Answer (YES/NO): NO